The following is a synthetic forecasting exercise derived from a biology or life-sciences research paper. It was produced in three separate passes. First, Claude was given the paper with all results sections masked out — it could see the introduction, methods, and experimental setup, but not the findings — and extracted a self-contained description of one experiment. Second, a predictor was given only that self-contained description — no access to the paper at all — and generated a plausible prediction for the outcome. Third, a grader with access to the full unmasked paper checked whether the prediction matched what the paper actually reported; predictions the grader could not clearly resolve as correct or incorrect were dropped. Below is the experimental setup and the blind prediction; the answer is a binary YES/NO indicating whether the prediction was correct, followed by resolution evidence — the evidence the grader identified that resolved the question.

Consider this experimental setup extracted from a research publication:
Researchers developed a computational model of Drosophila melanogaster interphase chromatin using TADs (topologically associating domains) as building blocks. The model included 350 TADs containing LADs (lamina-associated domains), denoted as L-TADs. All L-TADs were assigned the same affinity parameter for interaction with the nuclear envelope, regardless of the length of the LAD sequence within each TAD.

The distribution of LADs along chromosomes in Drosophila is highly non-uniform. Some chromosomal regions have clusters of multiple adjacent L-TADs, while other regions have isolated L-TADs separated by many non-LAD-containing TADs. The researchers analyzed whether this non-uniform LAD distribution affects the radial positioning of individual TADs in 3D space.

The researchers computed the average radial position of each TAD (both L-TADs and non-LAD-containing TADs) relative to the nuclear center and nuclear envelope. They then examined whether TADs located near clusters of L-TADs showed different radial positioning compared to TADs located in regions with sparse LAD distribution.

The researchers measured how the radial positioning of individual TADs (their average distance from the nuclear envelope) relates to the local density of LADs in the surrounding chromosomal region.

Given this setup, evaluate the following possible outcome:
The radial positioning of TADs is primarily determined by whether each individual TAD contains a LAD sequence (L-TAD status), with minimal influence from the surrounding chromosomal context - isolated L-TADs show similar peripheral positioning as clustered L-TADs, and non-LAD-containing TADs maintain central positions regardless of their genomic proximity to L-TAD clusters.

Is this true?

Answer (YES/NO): NO